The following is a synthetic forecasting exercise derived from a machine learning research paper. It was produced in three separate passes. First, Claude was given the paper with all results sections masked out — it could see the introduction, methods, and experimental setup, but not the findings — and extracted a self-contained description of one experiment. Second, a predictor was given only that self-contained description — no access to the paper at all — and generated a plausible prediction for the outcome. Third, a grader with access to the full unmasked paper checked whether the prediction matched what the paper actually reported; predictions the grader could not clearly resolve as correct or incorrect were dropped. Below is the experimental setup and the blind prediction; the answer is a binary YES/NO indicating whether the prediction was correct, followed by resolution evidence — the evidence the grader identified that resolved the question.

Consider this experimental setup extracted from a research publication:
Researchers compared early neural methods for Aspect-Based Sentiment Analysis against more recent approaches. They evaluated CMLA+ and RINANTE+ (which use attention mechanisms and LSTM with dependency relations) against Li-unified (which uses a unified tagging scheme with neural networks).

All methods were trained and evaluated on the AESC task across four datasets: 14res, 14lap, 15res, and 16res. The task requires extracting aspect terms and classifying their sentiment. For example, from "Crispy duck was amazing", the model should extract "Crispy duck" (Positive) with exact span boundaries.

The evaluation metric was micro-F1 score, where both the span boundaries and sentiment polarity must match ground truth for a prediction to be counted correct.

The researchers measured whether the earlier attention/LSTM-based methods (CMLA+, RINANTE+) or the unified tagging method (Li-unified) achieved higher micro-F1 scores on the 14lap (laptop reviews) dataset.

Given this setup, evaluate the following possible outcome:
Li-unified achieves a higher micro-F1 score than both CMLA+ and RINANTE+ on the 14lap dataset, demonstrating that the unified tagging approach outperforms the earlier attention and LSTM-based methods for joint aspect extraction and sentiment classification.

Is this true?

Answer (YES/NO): YES